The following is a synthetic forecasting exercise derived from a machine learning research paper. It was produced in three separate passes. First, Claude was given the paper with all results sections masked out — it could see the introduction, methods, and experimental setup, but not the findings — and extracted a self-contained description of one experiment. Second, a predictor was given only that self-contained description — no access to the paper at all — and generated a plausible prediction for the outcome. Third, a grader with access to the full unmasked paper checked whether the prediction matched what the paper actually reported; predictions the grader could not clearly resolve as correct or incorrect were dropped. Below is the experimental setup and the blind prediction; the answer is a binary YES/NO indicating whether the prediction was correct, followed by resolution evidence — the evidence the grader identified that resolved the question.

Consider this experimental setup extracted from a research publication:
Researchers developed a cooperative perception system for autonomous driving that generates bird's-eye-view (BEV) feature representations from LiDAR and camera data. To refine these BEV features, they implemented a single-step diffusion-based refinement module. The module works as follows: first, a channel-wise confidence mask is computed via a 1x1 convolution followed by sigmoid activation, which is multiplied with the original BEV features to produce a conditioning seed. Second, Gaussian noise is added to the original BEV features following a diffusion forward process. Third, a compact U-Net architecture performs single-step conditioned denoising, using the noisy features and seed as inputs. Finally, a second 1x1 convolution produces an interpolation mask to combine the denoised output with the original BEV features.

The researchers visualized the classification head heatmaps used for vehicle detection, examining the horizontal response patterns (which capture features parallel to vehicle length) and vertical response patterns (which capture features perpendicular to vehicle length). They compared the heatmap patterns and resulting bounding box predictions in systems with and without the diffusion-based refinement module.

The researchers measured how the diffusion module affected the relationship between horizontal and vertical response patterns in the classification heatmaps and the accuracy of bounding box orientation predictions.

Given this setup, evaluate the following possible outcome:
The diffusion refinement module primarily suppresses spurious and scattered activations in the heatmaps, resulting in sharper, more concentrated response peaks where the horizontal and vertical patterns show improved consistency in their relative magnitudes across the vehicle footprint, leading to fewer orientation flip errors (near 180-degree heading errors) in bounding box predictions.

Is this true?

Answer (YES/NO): NO